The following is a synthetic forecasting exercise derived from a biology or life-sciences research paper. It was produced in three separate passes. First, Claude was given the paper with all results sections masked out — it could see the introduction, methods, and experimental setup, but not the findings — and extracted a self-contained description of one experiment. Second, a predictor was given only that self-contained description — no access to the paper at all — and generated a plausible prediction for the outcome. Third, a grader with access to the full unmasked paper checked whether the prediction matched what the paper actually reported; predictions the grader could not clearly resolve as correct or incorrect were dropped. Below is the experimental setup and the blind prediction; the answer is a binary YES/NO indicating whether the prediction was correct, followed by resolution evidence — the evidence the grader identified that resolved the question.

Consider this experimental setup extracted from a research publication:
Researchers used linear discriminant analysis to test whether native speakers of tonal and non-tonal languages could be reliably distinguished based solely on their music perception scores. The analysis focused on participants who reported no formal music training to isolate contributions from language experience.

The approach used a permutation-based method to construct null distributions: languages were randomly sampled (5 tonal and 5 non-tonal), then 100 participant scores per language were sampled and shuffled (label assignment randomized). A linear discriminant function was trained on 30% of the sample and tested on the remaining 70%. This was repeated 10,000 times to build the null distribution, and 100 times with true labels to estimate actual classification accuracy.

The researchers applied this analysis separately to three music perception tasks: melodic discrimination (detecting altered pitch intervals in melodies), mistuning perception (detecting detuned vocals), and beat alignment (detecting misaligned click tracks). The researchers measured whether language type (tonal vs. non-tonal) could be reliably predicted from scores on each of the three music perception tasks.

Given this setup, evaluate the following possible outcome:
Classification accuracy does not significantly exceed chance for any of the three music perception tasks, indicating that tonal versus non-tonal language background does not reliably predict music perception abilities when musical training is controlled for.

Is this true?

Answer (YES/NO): NO